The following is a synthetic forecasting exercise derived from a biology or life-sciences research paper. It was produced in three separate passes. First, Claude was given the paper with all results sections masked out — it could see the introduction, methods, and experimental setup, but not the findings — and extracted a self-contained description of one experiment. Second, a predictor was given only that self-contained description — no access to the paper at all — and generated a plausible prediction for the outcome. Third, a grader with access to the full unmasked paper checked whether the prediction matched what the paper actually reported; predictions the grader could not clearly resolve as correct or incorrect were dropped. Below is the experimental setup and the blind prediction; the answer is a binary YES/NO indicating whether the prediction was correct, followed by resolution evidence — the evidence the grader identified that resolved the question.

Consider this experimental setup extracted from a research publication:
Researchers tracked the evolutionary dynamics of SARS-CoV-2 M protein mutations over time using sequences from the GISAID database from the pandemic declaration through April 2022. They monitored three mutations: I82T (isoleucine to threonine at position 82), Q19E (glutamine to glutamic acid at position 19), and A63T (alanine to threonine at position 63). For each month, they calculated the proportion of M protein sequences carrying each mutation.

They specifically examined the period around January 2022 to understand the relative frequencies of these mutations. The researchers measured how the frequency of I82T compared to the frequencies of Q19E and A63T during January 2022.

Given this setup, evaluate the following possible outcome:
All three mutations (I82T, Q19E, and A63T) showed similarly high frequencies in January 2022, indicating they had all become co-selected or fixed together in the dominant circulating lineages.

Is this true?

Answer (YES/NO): NO